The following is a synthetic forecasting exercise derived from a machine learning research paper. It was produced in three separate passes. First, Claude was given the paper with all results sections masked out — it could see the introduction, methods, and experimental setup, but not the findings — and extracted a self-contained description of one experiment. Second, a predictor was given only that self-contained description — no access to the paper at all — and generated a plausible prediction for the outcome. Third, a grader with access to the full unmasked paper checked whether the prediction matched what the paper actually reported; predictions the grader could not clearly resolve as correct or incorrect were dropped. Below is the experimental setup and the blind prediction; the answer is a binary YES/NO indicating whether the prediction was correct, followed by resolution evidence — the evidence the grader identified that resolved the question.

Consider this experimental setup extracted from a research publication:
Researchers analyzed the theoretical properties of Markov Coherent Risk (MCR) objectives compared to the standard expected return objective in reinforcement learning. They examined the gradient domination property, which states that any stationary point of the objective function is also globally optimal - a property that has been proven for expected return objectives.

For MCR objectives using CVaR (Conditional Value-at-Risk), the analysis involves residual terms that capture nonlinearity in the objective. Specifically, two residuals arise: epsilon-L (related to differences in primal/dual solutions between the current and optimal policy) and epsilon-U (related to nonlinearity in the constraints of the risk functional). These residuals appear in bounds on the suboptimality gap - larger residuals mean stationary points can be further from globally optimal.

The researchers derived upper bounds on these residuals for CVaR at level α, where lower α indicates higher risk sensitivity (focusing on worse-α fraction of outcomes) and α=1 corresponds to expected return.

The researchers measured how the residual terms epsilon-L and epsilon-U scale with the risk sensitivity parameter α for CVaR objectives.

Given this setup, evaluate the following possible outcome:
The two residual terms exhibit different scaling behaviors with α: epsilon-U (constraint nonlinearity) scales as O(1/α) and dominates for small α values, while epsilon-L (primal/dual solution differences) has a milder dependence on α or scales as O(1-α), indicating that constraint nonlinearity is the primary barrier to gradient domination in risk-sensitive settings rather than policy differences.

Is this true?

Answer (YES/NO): NO